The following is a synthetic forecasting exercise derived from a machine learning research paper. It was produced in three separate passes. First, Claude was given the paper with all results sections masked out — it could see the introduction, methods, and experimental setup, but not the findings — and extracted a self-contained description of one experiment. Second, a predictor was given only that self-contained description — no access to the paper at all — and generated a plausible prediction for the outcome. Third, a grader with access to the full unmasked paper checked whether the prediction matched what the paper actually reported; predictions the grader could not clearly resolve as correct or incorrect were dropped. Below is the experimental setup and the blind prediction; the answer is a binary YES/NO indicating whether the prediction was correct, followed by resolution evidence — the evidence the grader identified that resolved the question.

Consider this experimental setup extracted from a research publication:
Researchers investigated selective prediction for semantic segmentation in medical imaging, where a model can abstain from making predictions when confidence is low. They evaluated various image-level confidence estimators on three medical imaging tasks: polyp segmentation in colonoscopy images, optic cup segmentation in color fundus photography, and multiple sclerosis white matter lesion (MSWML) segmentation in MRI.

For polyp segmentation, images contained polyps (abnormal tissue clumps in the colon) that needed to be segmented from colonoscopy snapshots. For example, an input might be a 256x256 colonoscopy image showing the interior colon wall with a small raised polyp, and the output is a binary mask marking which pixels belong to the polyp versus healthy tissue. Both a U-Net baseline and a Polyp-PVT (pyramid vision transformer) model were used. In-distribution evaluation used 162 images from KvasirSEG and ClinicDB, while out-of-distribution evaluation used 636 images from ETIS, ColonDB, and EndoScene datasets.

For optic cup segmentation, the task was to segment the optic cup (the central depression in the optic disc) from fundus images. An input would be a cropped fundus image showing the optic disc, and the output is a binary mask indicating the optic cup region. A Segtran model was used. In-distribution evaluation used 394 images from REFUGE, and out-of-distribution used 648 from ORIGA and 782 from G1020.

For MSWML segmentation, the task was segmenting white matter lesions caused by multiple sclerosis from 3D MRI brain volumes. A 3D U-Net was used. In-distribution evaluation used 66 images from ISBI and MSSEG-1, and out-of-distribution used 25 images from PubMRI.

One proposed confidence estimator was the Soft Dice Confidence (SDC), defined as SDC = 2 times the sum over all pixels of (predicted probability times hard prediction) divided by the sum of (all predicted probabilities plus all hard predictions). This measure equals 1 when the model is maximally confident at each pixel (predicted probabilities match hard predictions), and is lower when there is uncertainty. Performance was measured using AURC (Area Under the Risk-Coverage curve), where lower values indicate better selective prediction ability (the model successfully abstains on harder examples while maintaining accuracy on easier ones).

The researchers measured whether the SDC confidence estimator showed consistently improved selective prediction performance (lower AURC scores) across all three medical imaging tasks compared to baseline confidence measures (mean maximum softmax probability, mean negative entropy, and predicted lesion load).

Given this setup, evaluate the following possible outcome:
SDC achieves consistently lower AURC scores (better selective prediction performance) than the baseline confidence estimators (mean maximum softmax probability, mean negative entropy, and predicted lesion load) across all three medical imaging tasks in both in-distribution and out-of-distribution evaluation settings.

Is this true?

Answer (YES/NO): YES